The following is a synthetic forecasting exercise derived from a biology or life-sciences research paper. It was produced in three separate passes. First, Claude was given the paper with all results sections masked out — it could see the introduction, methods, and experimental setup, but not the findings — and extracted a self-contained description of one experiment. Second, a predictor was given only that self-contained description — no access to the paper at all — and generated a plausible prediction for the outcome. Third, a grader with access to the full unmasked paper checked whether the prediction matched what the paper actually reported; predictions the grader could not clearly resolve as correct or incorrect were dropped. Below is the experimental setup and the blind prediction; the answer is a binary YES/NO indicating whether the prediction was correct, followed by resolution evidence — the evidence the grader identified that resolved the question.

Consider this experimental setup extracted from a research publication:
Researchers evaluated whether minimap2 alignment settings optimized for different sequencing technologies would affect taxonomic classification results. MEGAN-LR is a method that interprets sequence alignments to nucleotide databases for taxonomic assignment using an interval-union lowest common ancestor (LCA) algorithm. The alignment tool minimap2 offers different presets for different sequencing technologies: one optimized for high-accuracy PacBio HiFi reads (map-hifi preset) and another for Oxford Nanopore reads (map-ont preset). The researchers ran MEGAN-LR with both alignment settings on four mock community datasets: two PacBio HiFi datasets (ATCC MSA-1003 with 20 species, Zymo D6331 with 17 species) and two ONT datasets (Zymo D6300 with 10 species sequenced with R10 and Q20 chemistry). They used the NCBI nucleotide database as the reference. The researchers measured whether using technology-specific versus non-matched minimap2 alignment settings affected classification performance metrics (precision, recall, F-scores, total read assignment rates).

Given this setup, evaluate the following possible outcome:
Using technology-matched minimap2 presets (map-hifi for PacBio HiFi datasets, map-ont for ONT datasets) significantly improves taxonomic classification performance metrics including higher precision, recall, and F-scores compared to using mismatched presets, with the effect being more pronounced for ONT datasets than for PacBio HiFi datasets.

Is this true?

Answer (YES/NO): NO